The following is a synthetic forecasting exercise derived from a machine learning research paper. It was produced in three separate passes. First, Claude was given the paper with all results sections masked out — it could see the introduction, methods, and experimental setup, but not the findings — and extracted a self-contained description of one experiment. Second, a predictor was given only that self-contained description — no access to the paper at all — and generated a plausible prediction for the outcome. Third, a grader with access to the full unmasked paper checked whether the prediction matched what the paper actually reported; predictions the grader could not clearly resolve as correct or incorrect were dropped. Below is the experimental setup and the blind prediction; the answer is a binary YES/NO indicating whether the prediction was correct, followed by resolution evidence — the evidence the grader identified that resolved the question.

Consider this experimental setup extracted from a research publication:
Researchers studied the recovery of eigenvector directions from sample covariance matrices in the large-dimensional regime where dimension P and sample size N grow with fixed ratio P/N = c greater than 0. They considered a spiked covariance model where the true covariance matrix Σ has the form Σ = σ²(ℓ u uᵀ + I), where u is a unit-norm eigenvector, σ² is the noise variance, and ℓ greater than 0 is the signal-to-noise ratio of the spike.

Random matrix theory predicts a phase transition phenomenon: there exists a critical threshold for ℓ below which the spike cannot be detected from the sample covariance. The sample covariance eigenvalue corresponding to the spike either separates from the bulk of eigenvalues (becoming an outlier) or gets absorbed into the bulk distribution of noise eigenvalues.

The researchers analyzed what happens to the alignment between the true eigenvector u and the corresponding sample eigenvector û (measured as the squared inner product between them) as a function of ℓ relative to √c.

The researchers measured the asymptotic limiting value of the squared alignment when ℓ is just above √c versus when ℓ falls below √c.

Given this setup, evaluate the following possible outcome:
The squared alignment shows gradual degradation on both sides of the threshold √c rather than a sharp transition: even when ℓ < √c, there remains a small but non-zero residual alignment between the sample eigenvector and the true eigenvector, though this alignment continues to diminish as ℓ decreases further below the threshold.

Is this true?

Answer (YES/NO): NO